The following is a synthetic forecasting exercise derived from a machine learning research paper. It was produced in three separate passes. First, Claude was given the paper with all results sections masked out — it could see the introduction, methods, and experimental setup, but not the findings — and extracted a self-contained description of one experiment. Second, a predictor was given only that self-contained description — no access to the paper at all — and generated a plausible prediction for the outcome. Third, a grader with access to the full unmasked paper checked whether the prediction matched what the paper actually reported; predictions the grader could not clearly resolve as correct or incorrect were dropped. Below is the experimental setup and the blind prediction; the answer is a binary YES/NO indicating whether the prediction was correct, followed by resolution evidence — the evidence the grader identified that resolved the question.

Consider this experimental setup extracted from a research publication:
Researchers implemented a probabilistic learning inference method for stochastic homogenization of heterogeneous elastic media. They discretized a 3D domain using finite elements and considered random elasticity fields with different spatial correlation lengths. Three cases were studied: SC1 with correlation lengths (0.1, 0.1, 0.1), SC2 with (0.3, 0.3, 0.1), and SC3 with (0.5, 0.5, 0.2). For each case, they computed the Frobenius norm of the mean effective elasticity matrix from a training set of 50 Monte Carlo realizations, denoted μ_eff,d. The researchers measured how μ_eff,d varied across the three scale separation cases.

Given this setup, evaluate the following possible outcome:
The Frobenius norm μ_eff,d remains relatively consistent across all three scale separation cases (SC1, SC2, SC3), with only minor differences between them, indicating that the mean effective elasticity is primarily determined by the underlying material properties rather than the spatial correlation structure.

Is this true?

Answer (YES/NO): YES